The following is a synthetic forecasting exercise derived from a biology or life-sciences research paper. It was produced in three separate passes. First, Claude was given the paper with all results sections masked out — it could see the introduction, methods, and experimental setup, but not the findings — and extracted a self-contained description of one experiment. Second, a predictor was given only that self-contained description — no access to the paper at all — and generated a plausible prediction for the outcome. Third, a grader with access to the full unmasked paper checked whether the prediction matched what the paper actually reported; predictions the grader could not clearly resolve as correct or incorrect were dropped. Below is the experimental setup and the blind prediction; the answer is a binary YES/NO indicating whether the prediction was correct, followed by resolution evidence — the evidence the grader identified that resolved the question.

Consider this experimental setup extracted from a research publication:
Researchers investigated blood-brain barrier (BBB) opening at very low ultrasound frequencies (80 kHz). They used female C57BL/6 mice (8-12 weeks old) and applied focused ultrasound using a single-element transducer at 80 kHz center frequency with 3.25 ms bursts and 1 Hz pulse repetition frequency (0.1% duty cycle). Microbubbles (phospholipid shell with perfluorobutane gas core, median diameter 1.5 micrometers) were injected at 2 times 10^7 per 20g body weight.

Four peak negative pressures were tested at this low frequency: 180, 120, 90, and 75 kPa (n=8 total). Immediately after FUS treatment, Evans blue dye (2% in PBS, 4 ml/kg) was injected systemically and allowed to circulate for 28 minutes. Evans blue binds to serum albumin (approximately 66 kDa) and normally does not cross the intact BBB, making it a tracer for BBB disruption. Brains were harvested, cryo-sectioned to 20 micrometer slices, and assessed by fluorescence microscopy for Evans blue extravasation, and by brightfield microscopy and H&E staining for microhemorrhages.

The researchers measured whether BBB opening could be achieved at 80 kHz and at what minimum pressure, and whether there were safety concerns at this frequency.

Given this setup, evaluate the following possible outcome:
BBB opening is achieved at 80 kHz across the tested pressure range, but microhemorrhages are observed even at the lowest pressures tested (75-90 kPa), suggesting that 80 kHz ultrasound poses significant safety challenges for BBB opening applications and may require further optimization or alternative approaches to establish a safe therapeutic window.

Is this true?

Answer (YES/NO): NO